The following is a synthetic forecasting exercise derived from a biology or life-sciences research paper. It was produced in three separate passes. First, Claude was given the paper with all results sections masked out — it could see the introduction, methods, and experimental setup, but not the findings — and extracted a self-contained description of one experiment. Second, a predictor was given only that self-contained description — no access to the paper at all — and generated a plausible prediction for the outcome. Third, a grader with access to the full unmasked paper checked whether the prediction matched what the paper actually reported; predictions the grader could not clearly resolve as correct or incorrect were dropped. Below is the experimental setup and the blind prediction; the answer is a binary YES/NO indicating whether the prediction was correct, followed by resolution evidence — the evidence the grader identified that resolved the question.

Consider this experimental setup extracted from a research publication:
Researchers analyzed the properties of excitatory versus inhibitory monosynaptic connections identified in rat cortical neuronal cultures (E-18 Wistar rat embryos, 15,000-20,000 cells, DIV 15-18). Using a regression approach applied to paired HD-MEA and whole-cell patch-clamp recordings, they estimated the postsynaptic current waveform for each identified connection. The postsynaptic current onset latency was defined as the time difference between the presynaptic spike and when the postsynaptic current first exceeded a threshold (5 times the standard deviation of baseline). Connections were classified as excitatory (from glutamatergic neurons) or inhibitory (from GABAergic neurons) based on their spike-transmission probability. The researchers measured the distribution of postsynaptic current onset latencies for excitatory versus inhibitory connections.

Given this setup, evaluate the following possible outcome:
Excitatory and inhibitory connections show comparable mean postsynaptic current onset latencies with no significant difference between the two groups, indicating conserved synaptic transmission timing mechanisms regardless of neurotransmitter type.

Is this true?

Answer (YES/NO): NO